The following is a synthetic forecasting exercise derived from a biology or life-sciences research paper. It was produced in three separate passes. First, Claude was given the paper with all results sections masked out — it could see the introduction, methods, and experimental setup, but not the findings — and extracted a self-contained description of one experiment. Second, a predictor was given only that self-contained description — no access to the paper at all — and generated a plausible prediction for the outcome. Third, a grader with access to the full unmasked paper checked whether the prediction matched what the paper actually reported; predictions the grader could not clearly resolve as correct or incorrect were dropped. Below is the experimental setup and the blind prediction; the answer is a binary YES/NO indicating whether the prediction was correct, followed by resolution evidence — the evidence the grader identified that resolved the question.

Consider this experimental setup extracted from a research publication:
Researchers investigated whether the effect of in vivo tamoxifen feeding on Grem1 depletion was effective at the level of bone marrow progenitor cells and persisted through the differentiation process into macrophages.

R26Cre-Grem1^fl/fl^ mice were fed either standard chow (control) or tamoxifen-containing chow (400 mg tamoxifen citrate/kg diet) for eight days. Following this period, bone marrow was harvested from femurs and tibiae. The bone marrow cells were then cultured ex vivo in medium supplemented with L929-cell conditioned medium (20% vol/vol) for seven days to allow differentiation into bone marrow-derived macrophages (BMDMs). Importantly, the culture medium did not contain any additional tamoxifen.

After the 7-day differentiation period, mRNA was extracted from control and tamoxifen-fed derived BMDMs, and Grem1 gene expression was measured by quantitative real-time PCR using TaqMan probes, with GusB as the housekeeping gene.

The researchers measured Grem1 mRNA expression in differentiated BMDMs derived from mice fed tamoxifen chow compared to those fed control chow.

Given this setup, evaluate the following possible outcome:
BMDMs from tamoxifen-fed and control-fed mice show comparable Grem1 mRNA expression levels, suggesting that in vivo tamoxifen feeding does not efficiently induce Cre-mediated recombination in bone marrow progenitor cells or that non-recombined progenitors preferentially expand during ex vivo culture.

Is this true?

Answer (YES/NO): NO